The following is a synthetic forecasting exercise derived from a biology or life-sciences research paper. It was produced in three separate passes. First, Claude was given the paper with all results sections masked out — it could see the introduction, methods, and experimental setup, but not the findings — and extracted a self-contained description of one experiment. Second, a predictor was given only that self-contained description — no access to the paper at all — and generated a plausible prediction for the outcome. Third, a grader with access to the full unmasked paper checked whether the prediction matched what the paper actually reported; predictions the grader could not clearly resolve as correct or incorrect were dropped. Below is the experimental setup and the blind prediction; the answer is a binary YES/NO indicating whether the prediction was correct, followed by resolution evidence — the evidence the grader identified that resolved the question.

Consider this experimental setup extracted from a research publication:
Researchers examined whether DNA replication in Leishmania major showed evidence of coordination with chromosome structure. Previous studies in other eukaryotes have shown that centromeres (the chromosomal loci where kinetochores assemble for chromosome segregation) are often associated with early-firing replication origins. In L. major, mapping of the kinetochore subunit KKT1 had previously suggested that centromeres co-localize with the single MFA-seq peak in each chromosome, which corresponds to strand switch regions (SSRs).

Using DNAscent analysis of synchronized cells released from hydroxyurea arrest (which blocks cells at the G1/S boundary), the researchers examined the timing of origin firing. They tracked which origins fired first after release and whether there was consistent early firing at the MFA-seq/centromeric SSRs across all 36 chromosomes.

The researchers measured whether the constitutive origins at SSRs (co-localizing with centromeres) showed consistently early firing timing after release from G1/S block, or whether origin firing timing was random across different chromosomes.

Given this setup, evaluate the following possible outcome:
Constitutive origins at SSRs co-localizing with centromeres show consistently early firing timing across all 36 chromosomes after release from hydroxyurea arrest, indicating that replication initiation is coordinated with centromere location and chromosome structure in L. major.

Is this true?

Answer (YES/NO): YES